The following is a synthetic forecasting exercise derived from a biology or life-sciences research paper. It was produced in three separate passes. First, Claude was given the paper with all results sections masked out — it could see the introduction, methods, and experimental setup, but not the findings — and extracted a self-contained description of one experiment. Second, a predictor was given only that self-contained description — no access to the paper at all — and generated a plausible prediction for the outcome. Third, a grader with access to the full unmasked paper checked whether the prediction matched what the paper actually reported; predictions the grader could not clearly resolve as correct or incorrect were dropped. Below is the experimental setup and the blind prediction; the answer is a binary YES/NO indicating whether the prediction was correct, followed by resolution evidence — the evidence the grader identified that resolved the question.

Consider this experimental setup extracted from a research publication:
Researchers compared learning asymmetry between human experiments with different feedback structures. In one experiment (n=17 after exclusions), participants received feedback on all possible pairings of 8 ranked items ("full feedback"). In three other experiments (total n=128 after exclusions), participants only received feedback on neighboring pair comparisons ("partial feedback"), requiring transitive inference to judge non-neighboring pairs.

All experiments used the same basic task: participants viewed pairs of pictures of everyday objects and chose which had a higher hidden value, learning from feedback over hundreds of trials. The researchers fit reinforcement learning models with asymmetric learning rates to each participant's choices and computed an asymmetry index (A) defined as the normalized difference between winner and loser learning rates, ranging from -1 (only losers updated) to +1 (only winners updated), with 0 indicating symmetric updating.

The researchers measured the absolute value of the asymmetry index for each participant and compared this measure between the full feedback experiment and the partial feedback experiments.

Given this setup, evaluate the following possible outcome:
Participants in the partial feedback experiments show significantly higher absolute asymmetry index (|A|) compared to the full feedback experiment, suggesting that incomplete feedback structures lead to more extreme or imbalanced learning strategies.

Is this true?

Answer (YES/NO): YES